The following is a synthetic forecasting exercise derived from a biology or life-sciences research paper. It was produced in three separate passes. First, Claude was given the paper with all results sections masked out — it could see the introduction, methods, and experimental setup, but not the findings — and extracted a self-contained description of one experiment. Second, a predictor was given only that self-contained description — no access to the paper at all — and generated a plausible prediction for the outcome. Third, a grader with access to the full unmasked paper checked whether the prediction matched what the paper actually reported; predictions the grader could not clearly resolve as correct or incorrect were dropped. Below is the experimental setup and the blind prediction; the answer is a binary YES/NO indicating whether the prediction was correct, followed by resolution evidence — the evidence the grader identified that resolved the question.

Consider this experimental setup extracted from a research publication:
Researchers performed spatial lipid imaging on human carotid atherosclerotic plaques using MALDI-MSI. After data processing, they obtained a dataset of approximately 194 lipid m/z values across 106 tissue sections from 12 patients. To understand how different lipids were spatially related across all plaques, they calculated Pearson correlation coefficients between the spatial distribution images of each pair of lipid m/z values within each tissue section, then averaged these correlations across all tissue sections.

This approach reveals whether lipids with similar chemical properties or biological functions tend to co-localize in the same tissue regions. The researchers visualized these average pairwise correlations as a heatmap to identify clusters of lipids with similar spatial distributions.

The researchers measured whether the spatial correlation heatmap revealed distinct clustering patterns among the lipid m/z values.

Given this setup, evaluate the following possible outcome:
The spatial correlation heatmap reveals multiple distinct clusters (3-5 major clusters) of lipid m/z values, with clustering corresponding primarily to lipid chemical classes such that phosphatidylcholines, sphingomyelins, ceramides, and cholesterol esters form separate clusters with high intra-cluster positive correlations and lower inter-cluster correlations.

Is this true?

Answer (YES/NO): NO